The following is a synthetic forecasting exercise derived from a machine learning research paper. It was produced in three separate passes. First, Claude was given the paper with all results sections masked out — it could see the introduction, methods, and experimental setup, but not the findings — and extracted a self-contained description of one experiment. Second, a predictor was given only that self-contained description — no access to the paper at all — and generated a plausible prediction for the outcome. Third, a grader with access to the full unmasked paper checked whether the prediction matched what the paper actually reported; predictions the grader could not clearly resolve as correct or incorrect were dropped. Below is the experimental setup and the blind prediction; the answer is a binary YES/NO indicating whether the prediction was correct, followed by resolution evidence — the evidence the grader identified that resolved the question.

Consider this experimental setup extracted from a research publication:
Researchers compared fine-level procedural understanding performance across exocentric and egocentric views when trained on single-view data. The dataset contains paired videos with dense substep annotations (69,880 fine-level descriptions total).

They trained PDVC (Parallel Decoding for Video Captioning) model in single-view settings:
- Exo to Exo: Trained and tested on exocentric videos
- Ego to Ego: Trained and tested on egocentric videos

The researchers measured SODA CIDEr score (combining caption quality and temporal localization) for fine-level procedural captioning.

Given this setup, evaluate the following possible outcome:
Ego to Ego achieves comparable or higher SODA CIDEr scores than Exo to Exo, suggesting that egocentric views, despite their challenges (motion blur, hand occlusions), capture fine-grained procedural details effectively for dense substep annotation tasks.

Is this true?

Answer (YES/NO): YES